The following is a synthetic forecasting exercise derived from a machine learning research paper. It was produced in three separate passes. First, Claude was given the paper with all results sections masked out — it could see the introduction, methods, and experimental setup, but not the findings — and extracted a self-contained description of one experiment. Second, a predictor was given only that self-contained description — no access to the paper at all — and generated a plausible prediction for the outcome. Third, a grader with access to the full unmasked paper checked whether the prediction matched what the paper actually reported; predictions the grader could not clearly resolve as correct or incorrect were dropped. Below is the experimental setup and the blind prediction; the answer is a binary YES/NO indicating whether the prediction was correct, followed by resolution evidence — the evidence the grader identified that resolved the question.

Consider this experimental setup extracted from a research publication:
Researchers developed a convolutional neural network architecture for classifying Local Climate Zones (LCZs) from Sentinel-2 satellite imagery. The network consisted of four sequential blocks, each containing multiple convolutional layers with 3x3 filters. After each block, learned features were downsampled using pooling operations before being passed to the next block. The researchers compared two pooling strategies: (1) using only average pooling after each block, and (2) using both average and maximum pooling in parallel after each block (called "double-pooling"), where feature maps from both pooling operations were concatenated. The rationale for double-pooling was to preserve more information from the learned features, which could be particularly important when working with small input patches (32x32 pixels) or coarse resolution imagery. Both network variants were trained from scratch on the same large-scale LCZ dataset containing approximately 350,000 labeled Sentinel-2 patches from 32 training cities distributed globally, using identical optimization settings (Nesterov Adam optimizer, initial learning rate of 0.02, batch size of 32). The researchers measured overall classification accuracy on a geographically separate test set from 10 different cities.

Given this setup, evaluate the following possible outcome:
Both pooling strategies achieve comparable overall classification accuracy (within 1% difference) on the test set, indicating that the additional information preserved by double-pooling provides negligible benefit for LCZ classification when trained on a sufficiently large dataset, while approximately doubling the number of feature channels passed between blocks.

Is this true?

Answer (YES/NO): NO